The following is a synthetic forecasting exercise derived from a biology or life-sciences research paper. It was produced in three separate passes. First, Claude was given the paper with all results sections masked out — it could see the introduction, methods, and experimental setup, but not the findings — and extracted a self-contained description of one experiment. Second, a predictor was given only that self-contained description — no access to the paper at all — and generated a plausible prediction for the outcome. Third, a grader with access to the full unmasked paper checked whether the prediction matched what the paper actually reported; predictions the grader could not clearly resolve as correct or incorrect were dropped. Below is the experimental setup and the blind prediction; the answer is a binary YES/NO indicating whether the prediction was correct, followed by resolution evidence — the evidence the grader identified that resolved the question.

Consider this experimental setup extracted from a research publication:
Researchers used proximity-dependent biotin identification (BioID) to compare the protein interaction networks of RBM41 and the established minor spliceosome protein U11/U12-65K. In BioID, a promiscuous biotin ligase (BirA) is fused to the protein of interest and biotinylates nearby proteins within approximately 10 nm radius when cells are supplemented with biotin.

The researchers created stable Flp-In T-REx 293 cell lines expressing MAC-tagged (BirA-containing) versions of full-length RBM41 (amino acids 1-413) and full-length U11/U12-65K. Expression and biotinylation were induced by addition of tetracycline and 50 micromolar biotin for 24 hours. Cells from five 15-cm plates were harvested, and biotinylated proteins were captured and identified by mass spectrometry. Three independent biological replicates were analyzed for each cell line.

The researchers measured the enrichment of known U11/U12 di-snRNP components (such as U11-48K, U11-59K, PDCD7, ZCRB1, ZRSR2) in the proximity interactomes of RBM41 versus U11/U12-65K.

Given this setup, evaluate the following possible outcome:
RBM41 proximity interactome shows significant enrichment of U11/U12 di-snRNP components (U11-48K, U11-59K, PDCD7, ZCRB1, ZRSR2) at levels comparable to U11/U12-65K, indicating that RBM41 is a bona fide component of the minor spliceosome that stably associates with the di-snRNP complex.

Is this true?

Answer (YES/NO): NO